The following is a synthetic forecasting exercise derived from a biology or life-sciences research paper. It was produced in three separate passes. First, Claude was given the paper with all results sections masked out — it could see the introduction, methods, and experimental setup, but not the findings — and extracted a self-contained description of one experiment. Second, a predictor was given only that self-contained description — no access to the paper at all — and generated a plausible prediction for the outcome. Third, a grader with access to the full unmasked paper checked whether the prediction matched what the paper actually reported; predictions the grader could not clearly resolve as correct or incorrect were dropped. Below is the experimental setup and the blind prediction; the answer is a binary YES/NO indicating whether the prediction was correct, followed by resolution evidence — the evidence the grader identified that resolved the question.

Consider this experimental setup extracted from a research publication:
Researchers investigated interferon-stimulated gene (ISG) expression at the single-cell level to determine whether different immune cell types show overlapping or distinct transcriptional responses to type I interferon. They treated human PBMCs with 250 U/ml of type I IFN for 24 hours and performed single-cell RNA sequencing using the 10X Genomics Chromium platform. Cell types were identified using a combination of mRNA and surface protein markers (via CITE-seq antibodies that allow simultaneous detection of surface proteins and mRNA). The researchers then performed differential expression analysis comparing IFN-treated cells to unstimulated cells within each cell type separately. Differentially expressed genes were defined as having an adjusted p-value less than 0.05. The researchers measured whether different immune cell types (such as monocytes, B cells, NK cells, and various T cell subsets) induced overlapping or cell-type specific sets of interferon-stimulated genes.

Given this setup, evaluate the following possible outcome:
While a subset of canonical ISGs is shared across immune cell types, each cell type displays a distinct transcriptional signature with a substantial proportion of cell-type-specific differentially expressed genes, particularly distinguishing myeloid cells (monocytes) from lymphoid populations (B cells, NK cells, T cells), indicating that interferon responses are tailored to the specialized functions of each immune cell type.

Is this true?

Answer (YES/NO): YES